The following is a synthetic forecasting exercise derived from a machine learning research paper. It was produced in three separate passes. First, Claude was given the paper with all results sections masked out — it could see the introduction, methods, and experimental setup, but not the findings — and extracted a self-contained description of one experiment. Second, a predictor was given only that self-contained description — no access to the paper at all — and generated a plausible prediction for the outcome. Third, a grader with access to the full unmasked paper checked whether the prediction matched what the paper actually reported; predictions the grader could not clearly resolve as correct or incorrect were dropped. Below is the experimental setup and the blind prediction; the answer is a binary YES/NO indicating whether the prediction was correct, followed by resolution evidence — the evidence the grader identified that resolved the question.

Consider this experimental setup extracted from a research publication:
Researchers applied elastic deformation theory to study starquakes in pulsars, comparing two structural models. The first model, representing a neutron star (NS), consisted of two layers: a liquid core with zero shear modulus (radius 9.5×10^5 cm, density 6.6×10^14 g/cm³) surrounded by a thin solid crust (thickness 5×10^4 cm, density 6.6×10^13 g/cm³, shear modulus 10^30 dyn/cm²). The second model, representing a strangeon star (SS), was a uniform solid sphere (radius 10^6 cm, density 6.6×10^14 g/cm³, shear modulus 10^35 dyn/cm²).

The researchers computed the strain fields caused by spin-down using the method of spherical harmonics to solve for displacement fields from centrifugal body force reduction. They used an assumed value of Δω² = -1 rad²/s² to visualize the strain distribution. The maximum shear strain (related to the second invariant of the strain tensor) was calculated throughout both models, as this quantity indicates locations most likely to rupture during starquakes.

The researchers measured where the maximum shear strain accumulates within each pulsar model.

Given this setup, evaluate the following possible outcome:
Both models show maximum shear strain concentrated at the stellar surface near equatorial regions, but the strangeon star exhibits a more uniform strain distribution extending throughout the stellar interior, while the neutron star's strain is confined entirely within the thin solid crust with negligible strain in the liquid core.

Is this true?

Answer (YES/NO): NO